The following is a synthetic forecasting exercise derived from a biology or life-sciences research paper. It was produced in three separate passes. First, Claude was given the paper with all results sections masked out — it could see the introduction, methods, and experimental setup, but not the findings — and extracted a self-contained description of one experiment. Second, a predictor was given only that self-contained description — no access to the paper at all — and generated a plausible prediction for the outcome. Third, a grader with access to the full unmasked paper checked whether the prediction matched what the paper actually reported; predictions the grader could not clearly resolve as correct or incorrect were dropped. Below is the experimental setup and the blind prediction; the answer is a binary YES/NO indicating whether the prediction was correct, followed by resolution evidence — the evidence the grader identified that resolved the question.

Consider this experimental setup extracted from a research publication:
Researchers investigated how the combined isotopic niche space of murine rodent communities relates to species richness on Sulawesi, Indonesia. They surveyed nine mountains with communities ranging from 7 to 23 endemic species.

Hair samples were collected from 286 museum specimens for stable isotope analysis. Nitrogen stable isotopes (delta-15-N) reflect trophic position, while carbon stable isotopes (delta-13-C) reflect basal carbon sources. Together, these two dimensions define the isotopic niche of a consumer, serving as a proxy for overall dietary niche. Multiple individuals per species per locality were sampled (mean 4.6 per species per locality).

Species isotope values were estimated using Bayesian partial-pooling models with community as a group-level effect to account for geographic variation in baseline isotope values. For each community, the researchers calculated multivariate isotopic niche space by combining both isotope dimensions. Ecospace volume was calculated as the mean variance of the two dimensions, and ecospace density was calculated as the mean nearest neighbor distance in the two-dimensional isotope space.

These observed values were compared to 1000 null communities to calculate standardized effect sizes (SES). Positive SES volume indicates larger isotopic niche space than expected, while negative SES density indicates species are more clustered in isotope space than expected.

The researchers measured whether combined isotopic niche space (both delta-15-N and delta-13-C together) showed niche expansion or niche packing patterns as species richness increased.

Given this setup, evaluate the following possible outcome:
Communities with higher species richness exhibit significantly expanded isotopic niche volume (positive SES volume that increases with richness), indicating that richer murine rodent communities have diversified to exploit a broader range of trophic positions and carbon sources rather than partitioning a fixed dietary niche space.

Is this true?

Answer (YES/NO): NO